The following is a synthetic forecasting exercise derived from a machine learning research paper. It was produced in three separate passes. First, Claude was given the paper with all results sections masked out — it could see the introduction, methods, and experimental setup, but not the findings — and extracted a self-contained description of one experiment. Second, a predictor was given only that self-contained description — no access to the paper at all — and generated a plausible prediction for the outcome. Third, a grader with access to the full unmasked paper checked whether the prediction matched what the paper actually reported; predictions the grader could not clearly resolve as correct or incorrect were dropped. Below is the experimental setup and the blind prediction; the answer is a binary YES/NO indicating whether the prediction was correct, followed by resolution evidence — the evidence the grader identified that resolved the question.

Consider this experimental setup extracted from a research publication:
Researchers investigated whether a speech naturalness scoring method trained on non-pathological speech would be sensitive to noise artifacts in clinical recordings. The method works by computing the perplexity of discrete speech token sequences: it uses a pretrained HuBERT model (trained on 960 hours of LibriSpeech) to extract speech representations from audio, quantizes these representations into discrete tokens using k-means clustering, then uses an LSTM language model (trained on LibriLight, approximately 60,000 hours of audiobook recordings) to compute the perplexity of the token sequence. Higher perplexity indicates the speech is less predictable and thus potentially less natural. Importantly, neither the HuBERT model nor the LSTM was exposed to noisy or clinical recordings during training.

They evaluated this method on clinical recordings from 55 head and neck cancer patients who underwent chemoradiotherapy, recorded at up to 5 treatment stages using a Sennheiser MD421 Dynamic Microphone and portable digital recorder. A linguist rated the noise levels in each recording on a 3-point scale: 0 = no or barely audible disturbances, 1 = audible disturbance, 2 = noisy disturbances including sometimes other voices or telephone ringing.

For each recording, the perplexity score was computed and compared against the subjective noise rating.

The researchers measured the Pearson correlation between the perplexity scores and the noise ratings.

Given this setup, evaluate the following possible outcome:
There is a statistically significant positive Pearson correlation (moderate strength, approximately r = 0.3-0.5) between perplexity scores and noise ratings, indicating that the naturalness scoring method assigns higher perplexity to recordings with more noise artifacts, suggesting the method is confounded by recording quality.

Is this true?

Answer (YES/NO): NO